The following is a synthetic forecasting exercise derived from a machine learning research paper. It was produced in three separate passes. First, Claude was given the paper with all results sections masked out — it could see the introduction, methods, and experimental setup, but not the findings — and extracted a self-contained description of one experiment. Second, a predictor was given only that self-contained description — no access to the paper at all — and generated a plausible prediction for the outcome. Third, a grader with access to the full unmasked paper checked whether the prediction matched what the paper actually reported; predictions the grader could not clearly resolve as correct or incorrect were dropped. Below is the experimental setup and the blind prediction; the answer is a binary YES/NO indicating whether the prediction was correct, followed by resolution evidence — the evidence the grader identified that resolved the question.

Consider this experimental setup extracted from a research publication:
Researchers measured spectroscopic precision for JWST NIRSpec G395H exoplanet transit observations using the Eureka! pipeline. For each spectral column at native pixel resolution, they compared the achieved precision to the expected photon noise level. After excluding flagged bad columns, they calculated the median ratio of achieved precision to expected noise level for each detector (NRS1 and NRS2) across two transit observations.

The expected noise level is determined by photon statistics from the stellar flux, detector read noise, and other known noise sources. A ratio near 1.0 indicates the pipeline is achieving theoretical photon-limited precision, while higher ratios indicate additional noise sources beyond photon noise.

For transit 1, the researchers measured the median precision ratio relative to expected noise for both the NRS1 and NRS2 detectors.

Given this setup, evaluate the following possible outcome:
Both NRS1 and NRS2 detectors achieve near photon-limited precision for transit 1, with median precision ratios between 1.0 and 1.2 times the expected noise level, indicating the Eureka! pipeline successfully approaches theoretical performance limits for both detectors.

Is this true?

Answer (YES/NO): NO